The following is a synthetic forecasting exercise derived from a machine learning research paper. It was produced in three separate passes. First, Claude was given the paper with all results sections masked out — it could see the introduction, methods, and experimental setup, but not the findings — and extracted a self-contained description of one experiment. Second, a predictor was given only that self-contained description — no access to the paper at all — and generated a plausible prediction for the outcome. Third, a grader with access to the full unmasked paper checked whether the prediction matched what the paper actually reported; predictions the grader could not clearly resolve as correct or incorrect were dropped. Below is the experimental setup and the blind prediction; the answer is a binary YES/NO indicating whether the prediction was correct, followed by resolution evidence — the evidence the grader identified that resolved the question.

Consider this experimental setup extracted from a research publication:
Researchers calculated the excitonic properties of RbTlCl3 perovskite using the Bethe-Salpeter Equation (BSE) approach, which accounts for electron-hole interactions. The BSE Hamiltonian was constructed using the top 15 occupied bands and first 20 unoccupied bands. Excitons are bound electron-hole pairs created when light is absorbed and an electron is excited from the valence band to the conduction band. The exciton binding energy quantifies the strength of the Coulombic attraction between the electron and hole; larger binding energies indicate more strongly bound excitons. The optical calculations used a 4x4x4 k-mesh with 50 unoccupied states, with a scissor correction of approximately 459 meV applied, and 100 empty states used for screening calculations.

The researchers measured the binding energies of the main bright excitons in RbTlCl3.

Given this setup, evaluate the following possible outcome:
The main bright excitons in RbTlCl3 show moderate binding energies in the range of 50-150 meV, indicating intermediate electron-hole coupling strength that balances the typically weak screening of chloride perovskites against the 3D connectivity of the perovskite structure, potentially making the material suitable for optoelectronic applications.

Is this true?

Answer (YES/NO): NO